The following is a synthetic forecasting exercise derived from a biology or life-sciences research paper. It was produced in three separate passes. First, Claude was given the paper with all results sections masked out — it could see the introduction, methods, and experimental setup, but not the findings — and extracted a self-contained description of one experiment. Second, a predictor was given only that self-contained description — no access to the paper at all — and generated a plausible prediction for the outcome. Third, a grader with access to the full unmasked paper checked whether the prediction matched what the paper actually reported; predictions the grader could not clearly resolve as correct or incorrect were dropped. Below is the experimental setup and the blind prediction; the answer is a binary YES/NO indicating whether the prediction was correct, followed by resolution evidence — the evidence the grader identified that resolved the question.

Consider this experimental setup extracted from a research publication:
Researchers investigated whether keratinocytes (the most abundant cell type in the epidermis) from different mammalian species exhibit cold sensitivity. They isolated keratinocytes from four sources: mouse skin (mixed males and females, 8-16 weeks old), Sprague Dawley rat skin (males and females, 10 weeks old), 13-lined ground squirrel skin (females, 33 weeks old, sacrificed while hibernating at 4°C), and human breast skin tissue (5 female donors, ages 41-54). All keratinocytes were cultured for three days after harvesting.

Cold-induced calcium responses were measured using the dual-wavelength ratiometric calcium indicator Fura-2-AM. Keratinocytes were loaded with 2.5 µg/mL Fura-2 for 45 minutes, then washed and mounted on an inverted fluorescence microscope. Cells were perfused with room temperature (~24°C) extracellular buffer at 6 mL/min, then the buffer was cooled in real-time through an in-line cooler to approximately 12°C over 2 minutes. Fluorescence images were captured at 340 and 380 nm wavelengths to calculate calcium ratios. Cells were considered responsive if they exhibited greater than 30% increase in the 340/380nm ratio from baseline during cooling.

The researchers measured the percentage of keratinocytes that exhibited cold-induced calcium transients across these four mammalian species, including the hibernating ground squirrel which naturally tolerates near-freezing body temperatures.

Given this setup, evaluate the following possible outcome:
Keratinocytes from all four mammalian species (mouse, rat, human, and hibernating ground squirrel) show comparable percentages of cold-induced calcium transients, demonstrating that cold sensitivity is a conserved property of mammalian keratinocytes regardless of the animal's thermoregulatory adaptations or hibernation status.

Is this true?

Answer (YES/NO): NO